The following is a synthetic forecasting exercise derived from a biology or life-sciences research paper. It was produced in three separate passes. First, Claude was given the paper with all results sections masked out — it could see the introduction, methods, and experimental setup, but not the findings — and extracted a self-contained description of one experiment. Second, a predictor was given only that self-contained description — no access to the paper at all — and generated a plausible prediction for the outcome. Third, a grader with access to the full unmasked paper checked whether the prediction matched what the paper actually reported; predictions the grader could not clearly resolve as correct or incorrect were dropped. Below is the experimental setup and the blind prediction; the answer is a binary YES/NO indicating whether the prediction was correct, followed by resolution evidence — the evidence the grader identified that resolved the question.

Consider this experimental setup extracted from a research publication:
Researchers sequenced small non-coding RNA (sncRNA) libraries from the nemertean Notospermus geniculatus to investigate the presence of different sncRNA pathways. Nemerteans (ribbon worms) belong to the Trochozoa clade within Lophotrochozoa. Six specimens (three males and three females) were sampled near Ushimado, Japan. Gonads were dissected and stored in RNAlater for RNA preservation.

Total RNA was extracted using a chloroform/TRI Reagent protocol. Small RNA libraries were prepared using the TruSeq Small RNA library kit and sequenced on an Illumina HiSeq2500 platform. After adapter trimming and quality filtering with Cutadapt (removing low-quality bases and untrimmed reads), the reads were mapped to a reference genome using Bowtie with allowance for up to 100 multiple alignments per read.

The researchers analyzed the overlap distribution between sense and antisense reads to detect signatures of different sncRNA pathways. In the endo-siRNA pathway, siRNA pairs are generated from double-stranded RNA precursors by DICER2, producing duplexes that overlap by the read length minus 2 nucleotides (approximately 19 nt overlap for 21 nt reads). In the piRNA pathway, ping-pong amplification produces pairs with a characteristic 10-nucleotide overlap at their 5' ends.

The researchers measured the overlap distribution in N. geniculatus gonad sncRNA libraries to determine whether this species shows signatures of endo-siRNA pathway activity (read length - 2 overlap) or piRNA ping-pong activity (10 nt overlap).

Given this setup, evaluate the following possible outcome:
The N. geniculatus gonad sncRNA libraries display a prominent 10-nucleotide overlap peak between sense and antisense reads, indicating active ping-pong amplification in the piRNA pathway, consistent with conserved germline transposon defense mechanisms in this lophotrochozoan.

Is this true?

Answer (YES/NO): YES